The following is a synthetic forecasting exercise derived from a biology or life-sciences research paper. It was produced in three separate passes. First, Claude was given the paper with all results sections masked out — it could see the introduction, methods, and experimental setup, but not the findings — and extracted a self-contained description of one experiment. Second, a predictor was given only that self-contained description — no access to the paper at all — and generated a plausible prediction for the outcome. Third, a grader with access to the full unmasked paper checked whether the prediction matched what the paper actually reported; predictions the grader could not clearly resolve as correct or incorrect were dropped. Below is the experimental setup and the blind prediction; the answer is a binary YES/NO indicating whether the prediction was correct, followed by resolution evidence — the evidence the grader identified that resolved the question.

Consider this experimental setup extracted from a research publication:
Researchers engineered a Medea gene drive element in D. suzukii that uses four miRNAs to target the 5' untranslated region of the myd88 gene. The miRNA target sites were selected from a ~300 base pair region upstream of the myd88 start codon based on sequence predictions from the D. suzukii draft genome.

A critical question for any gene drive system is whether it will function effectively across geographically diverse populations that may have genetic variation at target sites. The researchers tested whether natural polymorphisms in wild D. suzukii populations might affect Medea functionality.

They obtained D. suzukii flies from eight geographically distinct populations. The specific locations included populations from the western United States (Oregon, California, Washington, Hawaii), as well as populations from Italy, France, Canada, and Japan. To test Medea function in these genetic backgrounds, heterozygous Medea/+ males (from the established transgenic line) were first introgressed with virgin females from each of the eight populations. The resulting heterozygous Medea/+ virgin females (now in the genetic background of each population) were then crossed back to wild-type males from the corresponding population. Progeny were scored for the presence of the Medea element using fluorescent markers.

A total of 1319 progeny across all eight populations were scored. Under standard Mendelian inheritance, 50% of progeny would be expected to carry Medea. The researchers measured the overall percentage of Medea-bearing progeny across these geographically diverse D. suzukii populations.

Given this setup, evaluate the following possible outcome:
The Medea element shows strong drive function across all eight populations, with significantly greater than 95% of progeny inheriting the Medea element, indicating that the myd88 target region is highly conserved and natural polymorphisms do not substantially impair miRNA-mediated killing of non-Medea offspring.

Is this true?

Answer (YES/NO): NO